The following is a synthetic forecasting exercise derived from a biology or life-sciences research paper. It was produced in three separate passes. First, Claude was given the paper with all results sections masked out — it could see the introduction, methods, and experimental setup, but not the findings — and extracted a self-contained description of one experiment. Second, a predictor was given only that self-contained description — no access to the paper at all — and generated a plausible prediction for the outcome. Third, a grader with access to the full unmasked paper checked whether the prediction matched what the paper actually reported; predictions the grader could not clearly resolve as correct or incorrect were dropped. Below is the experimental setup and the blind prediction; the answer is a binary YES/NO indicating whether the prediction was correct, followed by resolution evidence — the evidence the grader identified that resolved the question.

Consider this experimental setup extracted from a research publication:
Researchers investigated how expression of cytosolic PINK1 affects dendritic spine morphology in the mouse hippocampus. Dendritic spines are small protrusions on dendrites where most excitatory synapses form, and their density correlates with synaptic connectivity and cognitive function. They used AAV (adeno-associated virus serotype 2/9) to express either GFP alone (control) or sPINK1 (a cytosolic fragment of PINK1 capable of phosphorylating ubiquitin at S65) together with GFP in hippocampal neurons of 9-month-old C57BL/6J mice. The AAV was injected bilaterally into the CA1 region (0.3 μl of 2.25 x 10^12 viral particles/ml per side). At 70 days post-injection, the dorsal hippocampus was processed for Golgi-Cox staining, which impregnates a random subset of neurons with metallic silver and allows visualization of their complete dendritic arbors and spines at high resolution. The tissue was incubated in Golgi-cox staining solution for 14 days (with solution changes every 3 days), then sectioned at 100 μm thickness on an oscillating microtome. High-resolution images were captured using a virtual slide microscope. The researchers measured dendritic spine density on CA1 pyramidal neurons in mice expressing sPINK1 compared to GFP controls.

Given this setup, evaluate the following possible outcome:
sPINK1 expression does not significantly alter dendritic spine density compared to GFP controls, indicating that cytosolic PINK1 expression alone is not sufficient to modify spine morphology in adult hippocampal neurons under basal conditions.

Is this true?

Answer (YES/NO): NO